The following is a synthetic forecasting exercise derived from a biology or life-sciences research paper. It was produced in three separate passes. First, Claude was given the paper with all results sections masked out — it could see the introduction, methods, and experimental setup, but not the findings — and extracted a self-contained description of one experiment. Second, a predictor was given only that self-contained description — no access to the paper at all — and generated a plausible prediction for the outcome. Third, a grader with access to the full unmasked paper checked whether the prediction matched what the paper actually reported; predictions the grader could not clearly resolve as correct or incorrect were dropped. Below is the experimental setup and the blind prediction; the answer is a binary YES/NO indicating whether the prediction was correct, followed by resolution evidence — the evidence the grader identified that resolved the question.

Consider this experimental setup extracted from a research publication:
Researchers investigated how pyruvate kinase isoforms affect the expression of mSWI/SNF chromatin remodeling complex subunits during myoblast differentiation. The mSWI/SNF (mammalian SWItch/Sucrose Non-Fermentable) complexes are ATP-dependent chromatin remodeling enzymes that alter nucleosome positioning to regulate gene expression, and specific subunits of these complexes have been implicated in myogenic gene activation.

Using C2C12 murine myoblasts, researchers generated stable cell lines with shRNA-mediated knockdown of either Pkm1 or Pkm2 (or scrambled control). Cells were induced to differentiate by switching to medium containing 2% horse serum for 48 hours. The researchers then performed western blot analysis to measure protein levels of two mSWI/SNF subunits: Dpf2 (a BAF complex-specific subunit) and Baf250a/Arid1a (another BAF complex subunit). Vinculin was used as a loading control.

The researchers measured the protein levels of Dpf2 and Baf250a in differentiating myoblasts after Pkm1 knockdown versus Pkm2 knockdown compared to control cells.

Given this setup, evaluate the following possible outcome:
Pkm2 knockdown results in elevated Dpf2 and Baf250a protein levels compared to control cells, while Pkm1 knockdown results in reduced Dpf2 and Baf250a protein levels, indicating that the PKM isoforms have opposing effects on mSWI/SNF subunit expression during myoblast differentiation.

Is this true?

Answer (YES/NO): NO